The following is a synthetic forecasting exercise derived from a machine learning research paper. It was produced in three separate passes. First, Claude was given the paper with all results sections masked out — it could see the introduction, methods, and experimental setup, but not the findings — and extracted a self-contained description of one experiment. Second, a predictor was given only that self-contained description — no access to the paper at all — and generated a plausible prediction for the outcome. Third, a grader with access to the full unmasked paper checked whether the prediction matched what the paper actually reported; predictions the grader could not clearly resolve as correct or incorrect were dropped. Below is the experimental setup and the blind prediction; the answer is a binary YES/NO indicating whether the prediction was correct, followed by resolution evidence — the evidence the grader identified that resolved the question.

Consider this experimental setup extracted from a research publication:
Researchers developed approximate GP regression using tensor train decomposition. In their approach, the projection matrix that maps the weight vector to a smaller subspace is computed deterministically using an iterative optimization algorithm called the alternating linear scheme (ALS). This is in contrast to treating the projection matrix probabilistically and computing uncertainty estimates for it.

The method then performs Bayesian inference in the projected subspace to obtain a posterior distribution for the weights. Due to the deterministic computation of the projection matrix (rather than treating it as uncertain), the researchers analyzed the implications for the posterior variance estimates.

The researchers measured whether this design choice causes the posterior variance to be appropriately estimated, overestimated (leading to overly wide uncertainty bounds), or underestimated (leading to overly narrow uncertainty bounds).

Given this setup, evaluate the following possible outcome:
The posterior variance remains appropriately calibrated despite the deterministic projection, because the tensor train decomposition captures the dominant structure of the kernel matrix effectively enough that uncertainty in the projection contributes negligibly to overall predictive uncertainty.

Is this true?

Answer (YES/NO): NO